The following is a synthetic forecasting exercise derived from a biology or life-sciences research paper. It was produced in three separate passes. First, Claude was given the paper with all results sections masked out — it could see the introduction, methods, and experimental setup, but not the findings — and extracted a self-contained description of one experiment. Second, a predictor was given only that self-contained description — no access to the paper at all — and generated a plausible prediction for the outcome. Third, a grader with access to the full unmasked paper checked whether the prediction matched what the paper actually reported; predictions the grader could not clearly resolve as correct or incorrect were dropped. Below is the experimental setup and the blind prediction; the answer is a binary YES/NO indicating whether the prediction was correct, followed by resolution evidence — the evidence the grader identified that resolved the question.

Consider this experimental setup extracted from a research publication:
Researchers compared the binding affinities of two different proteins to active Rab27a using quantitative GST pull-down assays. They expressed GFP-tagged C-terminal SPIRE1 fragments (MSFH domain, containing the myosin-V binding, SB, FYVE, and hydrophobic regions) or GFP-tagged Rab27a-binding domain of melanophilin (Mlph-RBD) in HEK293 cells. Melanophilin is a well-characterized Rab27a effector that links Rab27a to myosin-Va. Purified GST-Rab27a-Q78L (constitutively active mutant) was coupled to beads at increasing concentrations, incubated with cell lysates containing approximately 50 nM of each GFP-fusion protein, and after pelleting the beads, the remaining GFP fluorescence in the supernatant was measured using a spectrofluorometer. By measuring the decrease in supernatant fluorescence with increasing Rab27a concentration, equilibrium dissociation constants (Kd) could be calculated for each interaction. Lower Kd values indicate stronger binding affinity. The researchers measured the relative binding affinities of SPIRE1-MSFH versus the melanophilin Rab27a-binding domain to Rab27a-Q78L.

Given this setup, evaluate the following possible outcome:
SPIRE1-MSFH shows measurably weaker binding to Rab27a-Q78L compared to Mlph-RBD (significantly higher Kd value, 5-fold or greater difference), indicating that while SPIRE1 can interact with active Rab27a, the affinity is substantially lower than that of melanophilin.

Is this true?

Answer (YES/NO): YES